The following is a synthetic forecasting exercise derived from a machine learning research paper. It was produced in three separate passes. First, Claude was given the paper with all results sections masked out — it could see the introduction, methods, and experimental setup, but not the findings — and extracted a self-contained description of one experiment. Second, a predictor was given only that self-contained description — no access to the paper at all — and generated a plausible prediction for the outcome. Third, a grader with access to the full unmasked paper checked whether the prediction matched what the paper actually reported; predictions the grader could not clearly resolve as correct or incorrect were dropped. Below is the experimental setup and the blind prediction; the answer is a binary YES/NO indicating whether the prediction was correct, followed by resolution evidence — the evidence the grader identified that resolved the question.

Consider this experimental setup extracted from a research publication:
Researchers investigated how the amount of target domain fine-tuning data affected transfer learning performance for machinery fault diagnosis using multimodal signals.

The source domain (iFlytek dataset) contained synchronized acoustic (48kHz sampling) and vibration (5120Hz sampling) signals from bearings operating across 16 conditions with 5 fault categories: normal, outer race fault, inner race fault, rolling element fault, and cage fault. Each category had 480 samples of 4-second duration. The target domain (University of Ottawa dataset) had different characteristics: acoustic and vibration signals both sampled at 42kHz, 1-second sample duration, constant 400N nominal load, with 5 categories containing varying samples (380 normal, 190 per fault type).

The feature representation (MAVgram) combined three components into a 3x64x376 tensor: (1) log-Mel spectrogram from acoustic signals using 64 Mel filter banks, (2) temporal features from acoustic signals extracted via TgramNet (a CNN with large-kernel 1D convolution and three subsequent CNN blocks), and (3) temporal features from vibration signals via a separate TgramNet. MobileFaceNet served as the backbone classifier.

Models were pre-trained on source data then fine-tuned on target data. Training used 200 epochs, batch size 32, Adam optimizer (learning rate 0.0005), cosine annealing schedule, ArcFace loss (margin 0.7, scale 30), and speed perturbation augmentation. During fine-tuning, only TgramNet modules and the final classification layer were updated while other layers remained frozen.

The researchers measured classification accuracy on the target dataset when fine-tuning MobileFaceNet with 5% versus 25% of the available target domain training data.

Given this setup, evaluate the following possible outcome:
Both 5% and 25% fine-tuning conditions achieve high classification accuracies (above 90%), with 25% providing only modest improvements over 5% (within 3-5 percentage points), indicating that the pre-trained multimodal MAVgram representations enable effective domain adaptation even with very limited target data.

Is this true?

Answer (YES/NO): NO